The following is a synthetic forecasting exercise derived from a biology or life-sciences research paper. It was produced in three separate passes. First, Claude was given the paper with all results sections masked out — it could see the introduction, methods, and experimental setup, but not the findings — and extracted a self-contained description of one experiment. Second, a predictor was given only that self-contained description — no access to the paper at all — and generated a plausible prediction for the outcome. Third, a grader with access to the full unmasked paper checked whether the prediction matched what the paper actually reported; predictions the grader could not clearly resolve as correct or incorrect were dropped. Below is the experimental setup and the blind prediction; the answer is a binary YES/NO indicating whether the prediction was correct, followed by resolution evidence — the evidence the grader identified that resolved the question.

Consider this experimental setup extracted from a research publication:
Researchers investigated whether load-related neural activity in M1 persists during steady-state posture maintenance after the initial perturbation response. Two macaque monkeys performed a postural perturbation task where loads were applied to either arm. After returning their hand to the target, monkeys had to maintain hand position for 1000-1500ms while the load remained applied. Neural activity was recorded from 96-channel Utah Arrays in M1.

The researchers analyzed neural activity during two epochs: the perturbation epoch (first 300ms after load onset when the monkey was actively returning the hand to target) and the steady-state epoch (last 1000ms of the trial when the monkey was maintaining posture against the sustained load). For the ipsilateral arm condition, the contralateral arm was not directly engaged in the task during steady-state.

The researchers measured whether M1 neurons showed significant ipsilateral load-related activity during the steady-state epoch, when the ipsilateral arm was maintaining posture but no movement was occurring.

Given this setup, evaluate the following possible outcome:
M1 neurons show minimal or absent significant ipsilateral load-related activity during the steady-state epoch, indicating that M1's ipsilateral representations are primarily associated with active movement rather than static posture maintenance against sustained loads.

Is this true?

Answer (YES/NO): NO